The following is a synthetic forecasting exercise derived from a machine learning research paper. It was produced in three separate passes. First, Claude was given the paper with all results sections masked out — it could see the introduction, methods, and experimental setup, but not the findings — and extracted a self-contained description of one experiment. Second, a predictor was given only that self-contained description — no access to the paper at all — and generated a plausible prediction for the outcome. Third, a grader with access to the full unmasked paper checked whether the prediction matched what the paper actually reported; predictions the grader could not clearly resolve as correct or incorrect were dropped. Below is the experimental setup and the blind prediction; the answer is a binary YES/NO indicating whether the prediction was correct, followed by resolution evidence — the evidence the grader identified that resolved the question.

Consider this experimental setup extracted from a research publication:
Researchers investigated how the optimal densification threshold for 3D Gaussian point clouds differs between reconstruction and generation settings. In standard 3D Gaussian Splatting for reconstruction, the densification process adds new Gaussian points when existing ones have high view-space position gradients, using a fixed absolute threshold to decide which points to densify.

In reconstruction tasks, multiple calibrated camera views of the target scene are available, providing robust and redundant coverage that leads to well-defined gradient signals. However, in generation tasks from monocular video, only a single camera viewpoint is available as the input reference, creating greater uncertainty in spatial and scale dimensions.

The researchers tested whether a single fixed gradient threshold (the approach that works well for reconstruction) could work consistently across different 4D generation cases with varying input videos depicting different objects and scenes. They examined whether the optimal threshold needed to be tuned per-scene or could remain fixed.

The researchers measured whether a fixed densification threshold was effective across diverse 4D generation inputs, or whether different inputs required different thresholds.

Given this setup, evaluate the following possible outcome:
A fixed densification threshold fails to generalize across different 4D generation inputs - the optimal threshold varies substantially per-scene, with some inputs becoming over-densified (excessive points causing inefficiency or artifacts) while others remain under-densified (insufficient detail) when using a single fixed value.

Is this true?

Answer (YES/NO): YES